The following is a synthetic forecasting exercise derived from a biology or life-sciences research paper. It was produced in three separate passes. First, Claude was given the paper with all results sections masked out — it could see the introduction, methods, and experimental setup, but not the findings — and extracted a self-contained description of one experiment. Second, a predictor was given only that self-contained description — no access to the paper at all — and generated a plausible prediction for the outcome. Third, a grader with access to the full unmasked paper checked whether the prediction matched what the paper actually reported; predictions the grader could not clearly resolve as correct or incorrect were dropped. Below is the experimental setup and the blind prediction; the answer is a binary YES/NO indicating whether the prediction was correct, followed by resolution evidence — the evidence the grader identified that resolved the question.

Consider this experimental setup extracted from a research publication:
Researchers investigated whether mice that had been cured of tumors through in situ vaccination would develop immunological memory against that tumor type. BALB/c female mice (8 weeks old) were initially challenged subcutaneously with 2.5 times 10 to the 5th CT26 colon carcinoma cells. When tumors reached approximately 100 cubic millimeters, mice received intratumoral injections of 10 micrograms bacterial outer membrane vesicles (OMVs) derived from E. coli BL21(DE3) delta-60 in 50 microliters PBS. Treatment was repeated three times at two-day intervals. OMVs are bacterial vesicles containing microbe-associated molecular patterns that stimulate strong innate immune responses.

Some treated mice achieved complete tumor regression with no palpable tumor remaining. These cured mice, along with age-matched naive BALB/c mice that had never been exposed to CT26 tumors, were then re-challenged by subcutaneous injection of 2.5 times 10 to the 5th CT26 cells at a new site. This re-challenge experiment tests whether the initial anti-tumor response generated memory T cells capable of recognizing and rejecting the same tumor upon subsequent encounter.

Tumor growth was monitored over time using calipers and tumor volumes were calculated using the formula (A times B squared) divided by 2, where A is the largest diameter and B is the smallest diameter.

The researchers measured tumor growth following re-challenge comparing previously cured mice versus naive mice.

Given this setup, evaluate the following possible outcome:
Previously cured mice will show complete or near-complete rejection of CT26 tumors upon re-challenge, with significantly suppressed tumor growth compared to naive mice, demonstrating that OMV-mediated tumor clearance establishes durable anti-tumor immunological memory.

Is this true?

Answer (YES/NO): YES